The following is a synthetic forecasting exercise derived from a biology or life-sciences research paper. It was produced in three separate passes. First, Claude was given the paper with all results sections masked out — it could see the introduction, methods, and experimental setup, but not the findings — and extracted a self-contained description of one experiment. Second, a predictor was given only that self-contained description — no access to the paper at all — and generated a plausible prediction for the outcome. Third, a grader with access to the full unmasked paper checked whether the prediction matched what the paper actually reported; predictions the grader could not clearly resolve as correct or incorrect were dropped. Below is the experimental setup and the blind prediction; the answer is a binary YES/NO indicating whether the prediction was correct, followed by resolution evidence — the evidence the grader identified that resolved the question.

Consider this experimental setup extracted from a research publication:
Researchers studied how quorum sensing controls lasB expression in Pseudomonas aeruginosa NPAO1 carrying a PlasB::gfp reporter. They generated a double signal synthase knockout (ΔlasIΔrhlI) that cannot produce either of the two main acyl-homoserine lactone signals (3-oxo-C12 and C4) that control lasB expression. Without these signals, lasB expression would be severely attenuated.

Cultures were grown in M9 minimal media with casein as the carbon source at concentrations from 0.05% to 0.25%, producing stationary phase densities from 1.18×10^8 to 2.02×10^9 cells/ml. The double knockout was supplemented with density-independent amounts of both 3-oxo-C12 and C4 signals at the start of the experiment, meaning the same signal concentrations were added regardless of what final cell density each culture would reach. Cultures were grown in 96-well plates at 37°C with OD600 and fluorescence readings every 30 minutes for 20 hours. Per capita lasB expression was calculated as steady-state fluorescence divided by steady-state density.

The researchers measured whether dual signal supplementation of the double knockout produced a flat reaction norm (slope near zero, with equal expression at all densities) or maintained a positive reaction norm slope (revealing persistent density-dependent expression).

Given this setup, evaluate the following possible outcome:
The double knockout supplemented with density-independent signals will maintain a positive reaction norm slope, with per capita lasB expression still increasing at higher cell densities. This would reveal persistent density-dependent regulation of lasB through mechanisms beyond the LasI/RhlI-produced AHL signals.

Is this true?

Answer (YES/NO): YES